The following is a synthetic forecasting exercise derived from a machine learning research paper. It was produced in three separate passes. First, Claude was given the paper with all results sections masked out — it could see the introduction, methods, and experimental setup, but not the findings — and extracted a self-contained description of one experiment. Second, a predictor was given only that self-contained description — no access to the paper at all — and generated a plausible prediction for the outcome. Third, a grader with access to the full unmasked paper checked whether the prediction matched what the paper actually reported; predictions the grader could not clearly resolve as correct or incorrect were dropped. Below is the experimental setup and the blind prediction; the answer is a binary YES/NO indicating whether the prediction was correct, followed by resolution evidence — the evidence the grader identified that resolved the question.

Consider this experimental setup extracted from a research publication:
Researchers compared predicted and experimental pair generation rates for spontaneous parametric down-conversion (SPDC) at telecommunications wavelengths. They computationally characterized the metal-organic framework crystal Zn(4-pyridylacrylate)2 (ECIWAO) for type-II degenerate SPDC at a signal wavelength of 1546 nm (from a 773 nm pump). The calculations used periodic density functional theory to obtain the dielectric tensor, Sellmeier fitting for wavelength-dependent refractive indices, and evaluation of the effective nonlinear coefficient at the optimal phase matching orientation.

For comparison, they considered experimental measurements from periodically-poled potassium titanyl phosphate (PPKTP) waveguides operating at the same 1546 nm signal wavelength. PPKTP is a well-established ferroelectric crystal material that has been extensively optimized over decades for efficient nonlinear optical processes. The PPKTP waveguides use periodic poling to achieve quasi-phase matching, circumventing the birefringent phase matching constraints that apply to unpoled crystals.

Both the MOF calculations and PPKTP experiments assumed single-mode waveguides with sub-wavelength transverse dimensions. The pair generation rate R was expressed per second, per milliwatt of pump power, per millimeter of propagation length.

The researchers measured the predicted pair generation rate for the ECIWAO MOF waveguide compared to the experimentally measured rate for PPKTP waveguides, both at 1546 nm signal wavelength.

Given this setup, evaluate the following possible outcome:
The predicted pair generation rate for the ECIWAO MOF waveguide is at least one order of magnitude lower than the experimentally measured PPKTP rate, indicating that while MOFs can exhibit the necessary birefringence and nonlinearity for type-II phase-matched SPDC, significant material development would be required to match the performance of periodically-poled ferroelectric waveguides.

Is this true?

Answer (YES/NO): YES